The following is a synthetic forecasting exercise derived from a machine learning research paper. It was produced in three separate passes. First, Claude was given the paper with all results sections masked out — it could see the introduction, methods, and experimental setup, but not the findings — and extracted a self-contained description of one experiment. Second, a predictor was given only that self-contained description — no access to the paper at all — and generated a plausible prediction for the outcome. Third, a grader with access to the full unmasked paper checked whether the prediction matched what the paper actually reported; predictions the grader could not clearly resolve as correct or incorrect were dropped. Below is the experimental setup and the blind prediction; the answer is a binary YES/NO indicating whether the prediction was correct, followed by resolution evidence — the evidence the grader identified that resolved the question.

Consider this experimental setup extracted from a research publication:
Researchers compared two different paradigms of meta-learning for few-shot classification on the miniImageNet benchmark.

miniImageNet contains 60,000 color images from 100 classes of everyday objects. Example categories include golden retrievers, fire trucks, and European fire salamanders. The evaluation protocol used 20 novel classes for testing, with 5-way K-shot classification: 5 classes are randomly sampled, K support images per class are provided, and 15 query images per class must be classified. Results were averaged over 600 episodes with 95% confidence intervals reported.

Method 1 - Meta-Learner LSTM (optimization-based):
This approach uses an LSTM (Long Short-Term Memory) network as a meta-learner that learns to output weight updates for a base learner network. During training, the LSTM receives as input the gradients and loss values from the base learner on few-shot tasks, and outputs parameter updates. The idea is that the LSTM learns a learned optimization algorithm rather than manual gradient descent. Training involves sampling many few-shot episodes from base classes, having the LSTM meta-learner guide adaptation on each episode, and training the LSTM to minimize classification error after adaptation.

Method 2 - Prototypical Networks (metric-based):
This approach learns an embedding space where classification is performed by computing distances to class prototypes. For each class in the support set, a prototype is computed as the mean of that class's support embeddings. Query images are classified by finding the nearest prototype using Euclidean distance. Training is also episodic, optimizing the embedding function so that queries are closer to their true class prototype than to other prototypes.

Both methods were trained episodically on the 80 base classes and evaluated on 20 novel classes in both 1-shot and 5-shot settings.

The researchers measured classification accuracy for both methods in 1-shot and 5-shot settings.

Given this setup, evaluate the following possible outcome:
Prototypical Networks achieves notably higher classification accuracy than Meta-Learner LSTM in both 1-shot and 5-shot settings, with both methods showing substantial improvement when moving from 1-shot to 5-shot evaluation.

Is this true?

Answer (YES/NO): YES